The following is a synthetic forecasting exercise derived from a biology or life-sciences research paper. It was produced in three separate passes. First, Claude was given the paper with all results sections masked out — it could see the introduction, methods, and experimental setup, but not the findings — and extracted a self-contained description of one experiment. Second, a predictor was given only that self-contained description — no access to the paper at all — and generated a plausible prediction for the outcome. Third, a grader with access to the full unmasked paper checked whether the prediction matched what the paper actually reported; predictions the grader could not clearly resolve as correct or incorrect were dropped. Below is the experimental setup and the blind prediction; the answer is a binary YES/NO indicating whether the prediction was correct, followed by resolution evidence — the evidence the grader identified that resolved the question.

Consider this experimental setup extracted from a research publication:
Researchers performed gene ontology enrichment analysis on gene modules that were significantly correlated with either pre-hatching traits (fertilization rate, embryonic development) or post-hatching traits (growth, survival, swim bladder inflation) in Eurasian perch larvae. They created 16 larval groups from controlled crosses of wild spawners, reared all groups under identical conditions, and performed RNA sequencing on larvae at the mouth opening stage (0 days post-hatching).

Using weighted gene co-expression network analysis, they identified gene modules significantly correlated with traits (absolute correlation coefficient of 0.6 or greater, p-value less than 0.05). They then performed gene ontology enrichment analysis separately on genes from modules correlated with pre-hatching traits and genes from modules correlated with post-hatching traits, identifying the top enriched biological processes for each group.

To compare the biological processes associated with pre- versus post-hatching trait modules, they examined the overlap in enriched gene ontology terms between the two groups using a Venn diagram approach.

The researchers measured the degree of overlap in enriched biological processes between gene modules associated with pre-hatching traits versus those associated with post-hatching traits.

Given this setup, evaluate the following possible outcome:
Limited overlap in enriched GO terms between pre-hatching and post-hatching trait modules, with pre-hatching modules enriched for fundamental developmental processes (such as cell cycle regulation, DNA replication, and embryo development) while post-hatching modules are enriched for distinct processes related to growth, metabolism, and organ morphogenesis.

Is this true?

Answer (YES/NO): NO